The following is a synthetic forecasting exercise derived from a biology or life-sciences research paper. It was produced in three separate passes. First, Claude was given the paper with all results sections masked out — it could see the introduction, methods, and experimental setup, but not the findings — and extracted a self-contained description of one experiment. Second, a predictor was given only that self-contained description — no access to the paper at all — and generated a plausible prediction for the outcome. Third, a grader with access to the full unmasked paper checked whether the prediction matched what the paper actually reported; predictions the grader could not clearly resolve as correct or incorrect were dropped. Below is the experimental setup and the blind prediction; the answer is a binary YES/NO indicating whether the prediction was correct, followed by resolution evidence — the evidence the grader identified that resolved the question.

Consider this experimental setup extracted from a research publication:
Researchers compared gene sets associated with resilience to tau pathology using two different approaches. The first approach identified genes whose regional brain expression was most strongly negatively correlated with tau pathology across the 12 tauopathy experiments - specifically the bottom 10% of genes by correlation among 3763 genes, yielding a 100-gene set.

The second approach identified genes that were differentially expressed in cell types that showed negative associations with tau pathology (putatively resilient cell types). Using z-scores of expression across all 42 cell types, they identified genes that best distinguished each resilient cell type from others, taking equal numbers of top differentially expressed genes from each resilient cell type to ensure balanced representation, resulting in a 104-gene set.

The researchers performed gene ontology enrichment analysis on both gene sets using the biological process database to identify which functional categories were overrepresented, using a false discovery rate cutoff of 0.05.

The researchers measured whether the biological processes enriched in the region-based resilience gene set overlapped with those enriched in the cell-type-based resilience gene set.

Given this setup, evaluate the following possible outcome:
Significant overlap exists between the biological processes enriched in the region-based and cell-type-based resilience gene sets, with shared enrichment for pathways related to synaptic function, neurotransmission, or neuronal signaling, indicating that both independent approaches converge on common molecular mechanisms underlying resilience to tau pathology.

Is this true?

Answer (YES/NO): NO